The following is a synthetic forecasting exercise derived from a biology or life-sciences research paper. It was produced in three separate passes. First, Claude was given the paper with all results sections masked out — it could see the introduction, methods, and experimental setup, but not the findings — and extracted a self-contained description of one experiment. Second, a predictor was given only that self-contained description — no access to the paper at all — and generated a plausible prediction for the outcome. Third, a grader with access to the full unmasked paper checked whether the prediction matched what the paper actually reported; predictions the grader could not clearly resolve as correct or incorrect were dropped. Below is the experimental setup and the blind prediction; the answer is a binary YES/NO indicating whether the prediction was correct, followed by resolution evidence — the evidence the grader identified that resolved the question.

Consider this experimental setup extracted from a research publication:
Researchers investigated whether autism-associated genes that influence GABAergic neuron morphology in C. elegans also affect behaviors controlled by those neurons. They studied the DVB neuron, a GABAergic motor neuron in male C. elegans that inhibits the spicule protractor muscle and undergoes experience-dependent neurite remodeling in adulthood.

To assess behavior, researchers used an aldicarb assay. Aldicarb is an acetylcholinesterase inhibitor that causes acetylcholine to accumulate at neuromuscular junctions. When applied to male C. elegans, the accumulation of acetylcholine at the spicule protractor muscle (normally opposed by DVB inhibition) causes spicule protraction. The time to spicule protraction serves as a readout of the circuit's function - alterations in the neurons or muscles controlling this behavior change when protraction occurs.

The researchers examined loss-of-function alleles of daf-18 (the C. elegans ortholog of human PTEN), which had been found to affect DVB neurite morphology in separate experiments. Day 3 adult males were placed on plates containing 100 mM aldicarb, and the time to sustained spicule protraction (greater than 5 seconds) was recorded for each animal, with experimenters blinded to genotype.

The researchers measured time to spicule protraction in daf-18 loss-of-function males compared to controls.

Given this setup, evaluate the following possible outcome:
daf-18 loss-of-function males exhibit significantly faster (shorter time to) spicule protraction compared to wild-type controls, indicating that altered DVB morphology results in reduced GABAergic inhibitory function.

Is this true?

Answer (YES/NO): NO